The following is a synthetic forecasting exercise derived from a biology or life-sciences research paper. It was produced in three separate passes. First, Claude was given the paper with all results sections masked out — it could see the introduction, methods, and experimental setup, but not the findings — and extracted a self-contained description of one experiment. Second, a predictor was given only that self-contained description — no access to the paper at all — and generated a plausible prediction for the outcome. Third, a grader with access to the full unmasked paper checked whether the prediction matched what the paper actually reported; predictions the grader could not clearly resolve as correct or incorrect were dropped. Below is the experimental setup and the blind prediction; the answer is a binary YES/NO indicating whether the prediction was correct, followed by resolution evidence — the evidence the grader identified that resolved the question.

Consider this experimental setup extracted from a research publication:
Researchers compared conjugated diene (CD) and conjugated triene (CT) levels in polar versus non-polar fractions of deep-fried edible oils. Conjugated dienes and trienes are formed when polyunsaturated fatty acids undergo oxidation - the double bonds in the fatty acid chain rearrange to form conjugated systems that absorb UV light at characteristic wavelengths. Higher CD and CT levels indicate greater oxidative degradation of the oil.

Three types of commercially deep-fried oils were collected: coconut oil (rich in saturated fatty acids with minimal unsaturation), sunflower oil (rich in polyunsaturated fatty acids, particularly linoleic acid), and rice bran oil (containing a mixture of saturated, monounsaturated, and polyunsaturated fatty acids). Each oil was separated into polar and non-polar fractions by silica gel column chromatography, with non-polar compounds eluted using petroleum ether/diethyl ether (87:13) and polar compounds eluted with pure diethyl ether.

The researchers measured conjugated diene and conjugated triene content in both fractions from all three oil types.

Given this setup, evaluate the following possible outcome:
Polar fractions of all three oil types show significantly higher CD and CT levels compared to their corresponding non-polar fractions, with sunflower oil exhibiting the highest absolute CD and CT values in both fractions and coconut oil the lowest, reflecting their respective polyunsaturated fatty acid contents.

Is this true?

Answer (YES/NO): NO